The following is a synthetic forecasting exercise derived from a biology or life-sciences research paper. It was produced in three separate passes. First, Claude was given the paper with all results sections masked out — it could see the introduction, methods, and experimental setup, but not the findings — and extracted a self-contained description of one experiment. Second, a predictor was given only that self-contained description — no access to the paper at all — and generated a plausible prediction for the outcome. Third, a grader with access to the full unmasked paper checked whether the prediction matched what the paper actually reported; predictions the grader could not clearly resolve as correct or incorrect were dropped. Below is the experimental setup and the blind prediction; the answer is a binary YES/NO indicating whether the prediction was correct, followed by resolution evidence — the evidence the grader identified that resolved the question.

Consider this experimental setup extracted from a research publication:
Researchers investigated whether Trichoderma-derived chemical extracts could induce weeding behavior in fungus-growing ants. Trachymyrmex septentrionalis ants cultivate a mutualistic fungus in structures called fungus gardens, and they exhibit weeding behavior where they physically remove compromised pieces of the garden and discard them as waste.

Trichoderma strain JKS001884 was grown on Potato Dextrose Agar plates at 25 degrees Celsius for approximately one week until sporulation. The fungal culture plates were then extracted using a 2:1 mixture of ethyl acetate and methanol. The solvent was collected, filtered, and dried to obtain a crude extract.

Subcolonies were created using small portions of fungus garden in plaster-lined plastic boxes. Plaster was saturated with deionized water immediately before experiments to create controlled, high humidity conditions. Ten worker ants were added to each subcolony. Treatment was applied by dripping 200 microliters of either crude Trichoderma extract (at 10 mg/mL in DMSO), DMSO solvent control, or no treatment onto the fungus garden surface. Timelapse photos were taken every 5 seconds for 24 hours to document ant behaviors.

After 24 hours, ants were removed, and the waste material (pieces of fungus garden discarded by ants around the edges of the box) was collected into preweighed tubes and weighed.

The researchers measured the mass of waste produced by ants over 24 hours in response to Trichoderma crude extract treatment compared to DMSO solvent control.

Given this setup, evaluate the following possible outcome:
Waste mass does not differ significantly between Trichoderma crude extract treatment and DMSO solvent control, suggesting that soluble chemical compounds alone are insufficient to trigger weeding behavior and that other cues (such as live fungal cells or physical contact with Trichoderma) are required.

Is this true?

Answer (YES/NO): NO